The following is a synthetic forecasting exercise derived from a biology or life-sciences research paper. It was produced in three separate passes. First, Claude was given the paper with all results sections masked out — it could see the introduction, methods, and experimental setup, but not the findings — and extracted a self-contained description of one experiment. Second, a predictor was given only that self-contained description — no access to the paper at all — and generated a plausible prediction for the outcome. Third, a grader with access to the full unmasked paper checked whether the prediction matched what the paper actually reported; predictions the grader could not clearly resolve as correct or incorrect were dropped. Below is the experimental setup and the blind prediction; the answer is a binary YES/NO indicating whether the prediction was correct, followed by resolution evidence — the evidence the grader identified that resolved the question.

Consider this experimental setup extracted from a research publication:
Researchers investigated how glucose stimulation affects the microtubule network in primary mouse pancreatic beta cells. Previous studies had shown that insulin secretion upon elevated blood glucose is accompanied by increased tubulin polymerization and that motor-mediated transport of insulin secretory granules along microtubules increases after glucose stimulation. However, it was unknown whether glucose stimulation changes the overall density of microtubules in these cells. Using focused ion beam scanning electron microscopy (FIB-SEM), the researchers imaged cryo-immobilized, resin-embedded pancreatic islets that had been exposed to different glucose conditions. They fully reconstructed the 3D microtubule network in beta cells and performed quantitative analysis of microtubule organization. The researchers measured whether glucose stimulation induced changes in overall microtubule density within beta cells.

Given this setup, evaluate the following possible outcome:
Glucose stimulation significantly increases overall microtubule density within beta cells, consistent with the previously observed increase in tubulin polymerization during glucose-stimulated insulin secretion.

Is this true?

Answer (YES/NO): NO